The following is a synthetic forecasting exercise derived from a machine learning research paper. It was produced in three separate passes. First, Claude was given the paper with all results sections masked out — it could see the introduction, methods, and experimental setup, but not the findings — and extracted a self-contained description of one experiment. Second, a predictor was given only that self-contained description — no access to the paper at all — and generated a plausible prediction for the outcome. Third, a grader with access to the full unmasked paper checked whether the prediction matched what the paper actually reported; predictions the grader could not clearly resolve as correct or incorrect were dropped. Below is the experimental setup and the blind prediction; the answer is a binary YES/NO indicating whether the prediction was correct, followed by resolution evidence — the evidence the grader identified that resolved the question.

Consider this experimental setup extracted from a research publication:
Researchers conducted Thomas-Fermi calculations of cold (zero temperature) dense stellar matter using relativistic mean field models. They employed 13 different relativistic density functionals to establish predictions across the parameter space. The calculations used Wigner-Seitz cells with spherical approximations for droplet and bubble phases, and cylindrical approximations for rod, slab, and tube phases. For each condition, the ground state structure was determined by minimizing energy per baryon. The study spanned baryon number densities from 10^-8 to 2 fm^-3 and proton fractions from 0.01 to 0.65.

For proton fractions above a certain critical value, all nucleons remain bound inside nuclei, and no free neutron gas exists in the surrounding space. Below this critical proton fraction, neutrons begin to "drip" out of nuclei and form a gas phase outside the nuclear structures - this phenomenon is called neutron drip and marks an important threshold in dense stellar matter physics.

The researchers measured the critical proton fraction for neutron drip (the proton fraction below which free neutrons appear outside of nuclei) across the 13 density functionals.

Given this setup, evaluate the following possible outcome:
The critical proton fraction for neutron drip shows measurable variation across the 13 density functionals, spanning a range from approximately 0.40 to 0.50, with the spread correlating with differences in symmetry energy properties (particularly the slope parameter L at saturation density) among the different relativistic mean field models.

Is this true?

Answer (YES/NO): NO